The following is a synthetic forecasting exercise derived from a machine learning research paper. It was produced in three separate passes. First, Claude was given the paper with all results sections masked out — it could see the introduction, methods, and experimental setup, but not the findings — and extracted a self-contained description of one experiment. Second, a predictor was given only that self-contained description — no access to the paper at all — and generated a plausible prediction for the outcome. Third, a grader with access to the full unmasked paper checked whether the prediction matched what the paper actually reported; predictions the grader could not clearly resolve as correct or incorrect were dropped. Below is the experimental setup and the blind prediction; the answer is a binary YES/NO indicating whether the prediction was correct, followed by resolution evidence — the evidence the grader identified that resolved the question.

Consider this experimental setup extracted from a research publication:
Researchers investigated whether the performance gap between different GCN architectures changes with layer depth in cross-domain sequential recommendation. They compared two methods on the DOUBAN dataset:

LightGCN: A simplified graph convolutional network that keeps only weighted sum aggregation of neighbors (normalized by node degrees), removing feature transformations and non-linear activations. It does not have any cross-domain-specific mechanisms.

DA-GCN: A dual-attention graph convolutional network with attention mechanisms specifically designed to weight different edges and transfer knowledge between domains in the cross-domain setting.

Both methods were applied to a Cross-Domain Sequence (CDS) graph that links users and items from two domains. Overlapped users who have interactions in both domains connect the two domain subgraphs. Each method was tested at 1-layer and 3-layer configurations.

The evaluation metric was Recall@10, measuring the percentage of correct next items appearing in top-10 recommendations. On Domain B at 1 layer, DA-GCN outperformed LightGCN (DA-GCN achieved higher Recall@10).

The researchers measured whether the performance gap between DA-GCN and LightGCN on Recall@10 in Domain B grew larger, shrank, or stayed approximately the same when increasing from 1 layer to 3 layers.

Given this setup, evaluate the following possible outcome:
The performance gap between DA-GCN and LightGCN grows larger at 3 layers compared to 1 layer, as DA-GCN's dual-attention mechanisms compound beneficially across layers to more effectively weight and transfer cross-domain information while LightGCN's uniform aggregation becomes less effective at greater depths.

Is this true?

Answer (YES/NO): NO